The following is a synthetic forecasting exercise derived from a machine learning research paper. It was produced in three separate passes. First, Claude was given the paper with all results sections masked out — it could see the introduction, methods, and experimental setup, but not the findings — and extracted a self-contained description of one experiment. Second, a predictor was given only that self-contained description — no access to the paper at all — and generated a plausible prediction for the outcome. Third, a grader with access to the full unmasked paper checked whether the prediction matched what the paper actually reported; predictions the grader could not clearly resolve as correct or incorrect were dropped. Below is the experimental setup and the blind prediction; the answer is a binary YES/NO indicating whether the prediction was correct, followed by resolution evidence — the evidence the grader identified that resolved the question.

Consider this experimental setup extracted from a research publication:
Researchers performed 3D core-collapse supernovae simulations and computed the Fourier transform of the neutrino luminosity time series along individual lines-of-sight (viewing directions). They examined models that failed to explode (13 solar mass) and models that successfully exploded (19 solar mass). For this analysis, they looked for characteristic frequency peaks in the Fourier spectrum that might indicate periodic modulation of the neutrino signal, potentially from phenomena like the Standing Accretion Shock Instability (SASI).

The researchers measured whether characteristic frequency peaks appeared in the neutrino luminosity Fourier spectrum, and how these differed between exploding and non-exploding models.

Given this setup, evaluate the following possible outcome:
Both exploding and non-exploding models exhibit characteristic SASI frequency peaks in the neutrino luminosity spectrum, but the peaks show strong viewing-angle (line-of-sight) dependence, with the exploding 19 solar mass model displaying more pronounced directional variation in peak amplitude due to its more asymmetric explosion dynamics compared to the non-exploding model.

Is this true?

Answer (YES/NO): NO